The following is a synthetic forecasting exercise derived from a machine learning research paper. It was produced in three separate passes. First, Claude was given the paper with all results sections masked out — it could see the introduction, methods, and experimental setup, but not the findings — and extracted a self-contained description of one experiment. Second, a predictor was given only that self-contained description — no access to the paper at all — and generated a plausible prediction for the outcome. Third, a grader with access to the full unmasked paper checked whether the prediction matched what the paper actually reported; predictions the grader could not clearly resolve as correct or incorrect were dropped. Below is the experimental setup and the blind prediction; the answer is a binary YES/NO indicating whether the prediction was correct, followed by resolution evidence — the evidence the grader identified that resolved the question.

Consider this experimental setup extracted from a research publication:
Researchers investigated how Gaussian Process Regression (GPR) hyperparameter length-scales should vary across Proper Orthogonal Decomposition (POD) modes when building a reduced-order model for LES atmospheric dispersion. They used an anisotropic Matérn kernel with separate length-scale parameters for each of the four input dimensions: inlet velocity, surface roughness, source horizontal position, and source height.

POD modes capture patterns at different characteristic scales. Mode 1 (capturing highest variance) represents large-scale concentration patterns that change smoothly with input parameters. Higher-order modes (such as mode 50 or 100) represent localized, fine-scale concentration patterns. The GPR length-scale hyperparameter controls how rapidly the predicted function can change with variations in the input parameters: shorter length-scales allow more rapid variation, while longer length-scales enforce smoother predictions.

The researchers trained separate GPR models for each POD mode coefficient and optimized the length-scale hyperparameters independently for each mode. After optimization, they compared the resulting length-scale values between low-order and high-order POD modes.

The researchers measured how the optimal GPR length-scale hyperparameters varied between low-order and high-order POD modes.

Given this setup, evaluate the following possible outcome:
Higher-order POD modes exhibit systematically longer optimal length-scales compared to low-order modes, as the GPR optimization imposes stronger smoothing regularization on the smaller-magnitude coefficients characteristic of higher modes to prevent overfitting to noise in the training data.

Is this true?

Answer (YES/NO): NO